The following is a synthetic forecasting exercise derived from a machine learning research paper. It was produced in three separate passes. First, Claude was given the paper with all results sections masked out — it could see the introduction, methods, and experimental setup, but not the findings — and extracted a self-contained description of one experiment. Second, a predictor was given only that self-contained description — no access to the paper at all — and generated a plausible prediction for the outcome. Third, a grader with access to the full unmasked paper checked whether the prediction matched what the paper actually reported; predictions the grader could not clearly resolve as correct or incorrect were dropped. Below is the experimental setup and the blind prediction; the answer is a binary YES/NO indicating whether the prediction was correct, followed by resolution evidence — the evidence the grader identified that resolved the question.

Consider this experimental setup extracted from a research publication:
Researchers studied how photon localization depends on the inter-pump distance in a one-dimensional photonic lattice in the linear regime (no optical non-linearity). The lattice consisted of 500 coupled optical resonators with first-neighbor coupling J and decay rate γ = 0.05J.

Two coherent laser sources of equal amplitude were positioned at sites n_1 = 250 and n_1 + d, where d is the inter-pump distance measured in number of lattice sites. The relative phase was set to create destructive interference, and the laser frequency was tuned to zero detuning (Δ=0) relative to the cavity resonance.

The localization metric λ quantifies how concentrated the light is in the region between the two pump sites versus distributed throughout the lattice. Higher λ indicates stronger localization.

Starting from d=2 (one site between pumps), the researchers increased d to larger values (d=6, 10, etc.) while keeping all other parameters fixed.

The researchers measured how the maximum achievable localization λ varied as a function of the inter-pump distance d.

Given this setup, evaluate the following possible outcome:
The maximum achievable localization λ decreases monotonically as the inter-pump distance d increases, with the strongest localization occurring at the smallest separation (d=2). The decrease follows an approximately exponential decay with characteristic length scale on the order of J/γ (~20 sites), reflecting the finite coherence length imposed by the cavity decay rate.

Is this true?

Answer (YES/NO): YES